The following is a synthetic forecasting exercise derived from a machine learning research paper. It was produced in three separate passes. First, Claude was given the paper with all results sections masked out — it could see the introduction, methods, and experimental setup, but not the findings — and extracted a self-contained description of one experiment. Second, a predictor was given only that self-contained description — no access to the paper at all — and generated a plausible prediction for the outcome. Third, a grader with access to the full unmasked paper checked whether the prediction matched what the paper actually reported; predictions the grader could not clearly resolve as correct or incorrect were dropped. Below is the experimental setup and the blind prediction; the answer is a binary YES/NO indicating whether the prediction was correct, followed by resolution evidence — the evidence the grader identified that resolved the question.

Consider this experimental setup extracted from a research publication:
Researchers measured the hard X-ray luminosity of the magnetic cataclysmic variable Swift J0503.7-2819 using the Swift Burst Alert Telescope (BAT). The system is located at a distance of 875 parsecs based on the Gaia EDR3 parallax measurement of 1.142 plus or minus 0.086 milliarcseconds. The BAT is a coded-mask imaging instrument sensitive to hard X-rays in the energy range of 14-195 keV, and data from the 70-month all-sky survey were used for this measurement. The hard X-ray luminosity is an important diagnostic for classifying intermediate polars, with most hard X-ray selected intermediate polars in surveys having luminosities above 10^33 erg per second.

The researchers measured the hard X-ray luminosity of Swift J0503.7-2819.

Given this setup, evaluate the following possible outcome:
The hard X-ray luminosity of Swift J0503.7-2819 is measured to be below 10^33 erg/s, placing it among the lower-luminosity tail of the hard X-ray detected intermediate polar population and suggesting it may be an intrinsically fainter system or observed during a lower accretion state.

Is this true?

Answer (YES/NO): YES